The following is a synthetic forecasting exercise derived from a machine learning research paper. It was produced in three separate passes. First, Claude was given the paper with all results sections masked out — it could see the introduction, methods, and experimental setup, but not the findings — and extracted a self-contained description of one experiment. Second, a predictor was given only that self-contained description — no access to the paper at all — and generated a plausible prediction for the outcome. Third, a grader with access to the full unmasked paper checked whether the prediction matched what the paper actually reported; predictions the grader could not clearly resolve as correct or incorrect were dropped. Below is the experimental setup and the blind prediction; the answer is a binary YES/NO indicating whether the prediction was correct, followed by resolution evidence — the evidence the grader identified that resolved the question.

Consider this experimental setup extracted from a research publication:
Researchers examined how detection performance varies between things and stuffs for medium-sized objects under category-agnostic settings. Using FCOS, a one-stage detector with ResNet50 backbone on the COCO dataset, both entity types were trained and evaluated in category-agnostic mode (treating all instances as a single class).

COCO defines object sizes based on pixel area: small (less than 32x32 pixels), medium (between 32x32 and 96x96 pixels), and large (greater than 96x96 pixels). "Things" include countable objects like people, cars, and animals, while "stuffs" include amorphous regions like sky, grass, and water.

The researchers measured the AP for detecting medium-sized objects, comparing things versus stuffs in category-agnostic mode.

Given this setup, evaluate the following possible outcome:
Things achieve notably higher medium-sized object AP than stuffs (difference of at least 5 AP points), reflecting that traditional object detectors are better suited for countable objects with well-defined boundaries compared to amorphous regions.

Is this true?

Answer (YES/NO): YES